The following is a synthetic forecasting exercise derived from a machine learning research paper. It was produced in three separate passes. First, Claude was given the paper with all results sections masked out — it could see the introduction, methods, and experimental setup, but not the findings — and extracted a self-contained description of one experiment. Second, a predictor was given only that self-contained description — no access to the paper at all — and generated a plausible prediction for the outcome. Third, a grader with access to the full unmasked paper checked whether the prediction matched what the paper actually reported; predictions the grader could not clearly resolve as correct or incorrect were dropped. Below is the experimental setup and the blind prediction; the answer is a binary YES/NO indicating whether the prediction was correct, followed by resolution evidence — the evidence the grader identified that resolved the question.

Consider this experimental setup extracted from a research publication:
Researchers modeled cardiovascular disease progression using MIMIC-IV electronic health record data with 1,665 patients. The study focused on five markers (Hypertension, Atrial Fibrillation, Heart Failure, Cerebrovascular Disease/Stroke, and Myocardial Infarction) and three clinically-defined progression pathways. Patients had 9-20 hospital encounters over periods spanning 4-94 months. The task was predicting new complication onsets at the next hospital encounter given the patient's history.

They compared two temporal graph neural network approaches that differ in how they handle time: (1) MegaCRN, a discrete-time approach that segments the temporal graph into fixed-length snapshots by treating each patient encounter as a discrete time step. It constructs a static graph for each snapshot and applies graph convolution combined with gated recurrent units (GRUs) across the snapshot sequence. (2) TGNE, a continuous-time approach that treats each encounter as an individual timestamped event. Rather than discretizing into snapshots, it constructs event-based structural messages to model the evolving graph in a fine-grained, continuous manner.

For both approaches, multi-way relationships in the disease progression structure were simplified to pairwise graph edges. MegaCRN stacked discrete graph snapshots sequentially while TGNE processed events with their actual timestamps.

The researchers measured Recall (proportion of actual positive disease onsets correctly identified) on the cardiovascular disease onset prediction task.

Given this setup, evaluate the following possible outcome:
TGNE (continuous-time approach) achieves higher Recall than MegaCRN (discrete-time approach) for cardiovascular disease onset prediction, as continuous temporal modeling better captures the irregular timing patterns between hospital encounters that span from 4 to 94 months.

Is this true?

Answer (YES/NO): YES